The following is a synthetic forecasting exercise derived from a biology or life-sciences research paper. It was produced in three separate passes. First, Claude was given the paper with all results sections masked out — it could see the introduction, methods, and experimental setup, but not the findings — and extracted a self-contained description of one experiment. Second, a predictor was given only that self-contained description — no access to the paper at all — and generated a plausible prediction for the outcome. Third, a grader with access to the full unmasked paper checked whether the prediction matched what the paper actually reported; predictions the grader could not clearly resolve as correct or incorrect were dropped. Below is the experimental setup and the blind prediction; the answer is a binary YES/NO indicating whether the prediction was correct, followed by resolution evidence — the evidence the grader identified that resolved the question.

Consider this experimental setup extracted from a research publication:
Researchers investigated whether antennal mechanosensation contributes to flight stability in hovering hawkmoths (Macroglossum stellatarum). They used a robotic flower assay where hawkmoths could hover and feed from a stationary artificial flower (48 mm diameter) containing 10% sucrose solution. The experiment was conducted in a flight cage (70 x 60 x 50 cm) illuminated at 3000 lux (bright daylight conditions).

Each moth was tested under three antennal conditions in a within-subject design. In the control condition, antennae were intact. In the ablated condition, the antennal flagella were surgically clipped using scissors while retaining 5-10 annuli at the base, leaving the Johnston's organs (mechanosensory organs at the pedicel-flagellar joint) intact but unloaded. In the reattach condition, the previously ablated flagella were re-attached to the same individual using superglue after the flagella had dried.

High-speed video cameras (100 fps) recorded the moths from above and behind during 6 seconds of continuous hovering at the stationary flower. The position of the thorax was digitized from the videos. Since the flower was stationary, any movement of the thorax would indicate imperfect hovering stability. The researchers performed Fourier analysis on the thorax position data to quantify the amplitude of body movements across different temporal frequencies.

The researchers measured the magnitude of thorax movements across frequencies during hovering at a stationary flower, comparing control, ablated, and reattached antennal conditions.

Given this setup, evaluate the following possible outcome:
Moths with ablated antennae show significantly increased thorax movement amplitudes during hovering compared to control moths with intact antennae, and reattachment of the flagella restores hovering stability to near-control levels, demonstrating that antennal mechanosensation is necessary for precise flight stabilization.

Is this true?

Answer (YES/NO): YES